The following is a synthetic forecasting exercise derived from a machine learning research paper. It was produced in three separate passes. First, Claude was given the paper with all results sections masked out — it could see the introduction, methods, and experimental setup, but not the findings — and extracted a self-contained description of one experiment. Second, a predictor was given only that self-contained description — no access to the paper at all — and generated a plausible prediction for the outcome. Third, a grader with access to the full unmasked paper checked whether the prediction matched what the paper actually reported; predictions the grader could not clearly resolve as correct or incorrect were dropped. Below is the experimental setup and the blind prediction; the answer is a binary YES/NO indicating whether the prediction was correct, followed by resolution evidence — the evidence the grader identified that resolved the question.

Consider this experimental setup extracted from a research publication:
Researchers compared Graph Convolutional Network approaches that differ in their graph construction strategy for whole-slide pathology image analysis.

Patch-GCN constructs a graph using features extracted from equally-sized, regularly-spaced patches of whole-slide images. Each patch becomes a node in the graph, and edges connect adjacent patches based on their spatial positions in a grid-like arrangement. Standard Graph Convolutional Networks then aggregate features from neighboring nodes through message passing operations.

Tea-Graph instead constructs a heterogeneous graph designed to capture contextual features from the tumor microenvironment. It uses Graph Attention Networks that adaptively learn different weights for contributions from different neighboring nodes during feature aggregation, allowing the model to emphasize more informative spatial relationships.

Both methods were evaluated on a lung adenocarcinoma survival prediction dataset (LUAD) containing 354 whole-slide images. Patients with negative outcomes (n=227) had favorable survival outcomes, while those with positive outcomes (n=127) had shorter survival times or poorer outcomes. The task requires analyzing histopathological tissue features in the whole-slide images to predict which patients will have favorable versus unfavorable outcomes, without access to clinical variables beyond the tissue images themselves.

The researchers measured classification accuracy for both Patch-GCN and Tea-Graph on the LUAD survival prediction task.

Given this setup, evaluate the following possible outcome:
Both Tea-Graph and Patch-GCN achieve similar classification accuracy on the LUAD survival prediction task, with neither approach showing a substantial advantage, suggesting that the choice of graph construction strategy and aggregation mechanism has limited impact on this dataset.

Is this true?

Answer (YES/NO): NO